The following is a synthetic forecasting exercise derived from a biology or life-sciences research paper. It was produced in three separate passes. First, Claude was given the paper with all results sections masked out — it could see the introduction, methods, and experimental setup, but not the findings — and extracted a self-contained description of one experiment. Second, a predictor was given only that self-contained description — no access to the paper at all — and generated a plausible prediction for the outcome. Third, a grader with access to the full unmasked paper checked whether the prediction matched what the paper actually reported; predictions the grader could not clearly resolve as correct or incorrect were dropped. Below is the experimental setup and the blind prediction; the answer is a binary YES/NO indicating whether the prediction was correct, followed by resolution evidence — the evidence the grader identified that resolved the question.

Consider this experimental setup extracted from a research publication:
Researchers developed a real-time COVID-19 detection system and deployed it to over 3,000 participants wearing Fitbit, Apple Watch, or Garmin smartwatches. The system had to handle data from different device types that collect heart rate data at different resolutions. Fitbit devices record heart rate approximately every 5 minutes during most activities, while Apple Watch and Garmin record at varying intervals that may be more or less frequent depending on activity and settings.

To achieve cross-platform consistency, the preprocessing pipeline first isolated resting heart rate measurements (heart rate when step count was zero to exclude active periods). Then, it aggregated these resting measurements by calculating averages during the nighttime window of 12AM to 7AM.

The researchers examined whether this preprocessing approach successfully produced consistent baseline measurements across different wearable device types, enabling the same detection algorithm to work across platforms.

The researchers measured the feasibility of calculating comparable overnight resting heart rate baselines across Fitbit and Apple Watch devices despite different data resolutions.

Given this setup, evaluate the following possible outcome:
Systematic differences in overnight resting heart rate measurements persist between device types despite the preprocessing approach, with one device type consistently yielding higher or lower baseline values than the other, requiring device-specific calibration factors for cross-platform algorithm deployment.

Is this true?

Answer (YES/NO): NO